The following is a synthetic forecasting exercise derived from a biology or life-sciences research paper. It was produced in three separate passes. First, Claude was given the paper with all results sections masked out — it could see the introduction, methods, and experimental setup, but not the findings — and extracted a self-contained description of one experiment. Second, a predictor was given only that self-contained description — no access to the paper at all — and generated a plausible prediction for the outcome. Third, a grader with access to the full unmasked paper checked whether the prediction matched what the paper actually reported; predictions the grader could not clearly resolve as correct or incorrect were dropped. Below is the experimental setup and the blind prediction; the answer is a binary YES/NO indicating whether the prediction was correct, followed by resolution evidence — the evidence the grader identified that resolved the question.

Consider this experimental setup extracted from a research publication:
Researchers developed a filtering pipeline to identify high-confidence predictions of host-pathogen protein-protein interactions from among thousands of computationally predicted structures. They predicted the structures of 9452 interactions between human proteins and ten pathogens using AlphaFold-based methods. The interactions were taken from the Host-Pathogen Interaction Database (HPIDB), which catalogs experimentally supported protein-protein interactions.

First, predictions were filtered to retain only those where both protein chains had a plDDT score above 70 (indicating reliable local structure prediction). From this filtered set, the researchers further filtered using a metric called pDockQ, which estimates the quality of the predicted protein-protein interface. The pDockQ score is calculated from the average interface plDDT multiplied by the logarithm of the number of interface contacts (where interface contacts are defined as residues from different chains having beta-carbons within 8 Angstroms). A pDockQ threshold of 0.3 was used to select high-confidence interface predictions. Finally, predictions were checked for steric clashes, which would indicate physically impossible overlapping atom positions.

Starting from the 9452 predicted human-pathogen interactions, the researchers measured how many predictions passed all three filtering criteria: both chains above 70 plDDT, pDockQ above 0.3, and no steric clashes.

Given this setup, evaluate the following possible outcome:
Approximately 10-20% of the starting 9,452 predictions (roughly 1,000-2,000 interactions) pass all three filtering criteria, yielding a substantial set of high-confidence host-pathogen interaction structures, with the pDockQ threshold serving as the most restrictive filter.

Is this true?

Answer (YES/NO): NO